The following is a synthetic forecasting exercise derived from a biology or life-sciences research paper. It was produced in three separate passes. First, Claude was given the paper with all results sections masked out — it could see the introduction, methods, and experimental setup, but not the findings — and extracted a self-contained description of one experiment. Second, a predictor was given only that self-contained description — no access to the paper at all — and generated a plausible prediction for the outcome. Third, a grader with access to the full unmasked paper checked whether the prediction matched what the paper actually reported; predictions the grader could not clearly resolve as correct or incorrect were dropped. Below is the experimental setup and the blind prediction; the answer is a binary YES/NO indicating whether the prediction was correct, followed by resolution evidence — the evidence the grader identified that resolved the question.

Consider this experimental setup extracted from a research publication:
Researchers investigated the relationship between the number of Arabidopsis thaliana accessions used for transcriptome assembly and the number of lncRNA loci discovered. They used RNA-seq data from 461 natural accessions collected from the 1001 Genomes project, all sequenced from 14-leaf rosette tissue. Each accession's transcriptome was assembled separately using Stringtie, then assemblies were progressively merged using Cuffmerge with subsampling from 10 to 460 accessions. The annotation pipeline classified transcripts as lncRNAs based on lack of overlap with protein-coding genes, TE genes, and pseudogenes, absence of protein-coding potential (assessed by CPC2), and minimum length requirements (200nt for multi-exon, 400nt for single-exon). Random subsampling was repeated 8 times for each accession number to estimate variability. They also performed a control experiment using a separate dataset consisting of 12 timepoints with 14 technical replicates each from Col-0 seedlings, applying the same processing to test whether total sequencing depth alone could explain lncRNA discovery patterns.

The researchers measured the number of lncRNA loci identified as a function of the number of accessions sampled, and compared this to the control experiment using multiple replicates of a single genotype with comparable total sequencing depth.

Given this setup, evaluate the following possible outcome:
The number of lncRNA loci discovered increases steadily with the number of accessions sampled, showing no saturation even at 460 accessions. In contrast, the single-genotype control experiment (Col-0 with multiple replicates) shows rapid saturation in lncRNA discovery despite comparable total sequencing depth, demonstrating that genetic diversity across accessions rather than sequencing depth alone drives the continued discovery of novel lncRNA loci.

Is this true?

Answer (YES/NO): YES